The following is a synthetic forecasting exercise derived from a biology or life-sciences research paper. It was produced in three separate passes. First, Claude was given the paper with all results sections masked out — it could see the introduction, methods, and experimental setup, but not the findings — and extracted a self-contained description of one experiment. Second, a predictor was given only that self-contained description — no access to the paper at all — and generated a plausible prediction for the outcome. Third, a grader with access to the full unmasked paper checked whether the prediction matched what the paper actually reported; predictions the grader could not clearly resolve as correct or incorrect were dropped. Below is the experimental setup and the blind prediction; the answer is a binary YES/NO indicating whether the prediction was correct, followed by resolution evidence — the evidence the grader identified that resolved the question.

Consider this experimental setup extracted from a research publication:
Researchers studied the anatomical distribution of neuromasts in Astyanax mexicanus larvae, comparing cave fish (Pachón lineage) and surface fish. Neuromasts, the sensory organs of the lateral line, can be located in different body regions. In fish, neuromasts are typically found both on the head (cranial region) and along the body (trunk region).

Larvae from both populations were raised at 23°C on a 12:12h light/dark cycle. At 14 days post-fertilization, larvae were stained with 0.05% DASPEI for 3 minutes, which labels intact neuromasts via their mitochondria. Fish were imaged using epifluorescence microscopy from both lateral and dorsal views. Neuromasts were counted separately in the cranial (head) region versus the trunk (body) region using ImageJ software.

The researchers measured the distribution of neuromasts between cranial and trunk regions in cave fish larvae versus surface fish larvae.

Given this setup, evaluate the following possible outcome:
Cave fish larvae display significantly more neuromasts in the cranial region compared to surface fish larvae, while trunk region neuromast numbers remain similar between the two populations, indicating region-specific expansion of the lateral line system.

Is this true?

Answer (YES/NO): NO